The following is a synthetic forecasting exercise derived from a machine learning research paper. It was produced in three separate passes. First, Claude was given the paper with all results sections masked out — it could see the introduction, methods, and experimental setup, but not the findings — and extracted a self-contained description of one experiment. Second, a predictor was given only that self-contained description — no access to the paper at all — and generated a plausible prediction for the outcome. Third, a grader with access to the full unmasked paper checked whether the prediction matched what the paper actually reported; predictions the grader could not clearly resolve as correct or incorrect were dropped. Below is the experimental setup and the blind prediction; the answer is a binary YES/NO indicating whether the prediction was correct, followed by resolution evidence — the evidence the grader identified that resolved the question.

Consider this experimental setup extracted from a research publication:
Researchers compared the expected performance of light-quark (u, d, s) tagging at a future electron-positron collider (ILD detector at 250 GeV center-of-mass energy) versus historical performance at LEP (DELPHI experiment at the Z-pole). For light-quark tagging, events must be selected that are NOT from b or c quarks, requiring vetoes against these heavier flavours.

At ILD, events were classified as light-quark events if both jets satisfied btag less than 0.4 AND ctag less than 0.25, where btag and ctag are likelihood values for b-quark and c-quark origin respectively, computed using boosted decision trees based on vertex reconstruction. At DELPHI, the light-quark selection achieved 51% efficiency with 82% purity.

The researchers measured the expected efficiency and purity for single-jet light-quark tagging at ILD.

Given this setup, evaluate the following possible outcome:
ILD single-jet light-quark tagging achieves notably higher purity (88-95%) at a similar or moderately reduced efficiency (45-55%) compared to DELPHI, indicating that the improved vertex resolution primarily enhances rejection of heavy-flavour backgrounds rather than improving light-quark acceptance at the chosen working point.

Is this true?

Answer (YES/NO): NO